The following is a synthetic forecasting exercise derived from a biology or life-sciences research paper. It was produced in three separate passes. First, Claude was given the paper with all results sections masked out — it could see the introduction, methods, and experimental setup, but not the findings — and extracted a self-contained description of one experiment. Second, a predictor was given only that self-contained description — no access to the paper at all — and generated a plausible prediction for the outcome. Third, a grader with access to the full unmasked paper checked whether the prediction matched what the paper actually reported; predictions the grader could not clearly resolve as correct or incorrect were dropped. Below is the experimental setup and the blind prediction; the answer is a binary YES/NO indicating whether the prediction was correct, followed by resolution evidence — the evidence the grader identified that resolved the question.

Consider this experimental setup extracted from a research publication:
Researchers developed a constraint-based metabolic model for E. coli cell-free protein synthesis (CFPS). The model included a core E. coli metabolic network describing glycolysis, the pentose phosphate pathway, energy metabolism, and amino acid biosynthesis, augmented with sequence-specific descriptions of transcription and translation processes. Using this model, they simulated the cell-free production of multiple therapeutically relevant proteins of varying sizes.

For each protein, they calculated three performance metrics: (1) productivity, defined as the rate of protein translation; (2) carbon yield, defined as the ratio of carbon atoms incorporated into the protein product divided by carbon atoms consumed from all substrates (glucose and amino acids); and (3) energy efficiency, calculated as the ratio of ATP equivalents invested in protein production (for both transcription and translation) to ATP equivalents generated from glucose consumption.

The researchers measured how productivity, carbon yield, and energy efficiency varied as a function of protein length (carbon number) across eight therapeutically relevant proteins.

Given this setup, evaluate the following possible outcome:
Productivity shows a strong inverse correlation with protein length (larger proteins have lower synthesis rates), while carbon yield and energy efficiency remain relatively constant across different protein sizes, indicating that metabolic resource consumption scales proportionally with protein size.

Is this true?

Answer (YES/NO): NO